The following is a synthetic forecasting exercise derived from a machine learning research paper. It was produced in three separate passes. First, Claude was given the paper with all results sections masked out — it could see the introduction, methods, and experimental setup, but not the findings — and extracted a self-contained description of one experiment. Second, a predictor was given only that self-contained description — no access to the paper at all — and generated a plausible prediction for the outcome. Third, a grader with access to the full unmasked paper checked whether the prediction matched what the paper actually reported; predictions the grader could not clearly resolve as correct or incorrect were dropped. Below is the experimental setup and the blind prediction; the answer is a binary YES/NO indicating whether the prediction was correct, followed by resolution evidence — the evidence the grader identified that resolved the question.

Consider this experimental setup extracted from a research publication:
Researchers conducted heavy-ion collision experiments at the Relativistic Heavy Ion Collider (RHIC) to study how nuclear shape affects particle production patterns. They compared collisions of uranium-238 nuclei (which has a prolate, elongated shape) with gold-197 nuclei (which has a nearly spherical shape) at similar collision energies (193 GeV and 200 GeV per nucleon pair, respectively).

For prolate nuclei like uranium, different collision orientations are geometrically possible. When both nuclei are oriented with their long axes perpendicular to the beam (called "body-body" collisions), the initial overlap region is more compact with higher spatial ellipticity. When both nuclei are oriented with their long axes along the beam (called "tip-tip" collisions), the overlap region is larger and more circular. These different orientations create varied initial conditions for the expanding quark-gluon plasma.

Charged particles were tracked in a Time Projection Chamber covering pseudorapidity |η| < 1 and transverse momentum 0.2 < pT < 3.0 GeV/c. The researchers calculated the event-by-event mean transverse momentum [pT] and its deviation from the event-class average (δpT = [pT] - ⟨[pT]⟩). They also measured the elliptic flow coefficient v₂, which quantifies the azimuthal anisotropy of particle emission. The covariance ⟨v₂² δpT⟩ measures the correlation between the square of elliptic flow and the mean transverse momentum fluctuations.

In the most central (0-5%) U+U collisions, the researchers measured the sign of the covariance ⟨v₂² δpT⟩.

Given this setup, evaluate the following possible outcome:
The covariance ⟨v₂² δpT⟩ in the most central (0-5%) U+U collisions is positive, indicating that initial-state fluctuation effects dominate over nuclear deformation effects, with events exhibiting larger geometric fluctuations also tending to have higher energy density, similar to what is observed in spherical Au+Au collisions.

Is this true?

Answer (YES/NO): NO